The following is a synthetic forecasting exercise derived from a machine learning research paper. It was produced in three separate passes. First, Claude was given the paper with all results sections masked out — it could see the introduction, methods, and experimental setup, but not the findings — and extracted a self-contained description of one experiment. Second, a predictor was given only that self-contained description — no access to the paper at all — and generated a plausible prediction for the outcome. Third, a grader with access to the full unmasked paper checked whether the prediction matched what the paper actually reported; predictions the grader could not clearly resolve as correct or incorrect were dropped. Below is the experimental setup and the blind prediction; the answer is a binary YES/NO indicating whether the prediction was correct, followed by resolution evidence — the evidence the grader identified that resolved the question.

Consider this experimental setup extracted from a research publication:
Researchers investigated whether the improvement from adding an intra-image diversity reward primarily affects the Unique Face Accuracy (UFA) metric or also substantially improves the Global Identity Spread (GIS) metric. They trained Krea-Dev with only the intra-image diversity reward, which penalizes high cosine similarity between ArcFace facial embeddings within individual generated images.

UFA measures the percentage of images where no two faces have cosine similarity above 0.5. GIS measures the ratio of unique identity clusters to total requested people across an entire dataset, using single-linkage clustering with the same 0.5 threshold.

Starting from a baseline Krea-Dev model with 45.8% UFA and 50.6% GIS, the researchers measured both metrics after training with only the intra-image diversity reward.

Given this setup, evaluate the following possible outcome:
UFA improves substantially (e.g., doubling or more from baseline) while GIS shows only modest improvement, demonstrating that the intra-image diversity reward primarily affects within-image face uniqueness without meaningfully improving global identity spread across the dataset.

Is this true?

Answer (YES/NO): YES